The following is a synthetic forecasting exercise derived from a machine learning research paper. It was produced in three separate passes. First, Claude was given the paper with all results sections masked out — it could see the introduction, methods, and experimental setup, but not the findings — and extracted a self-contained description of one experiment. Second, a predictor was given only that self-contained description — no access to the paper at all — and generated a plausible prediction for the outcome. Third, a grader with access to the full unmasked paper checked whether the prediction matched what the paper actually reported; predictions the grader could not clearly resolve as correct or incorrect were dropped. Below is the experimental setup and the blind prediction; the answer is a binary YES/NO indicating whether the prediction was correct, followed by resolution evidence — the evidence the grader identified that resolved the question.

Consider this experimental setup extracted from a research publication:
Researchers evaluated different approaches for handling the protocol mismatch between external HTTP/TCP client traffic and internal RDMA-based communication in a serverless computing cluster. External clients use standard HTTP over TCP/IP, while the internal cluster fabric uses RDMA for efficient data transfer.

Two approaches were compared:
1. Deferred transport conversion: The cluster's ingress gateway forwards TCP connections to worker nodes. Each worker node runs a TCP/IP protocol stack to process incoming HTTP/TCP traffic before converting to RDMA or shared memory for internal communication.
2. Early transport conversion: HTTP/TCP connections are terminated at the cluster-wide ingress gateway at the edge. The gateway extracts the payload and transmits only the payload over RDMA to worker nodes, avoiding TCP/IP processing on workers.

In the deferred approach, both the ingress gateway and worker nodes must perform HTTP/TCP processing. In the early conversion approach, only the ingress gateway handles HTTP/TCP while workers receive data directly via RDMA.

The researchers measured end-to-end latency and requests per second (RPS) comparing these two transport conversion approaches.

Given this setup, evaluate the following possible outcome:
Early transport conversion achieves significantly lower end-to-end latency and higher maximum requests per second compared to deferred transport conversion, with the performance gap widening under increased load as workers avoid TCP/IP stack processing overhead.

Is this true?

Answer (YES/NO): YES